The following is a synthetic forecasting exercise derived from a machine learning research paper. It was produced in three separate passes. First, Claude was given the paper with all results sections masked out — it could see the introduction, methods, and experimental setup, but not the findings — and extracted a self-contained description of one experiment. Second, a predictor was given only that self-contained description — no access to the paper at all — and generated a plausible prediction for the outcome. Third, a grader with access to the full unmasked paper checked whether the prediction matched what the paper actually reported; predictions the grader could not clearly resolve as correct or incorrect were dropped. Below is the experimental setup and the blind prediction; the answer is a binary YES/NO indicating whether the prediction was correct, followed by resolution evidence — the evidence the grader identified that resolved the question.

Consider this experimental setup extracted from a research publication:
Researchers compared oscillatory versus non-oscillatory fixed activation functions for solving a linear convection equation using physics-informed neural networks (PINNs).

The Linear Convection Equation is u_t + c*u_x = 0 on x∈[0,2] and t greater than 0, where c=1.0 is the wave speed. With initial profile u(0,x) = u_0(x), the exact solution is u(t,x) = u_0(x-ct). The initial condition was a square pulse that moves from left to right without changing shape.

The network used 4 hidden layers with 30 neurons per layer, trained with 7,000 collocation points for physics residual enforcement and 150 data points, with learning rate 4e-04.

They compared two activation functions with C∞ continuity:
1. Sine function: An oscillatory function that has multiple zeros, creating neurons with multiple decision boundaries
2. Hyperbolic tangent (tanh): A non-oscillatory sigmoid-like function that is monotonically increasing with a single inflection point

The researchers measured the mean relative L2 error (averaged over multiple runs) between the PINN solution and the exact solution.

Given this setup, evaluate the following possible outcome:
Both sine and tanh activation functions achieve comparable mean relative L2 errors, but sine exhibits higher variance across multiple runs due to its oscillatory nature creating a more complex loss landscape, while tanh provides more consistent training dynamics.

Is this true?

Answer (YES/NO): NO